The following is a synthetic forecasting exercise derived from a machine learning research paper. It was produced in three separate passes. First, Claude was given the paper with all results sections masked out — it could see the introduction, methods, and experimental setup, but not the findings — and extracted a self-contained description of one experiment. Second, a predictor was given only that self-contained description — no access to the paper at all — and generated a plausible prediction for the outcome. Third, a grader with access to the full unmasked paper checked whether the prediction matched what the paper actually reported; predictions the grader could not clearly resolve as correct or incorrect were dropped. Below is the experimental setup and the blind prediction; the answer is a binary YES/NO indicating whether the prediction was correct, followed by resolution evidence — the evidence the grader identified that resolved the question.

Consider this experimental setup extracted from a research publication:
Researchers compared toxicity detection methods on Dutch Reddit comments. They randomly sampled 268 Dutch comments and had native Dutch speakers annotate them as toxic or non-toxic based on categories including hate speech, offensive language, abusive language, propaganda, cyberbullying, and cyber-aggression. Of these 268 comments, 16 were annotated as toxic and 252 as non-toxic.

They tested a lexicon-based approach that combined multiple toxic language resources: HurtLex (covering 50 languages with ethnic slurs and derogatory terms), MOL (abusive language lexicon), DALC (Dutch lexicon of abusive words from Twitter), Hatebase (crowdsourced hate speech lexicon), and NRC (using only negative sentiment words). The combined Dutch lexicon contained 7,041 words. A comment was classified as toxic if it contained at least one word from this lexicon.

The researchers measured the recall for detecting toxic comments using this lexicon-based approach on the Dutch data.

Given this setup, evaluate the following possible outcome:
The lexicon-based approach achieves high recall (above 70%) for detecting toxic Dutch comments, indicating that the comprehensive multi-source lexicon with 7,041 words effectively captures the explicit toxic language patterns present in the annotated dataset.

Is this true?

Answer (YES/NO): YES